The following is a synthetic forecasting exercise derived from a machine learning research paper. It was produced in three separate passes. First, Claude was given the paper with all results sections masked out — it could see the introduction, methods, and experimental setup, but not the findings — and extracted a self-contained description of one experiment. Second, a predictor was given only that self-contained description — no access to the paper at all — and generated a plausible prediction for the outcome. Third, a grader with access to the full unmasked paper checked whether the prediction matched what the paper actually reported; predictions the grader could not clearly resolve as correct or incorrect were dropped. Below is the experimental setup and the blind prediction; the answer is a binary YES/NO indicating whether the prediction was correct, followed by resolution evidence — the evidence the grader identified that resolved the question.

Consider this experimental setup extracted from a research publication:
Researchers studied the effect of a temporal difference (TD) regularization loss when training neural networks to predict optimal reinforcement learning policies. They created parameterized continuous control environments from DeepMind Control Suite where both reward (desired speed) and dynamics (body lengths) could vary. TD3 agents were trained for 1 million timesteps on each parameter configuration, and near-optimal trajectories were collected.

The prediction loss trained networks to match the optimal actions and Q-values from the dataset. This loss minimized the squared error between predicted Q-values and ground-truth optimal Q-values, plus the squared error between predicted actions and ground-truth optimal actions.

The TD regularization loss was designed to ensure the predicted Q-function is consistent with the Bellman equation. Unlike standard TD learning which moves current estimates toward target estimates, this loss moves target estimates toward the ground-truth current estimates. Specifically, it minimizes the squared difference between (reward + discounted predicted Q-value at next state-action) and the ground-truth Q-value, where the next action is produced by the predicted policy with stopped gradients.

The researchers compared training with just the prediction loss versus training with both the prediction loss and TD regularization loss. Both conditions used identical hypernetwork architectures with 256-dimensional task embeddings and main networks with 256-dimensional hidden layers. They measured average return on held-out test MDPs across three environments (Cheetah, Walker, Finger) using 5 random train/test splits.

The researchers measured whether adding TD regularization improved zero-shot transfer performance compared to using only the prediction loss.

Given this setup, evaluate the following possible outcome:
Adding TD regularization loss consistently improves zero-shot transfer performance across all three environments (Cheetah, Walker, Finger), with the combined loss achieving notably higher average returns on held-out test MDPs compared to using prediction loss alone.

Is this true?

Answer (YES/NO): NO